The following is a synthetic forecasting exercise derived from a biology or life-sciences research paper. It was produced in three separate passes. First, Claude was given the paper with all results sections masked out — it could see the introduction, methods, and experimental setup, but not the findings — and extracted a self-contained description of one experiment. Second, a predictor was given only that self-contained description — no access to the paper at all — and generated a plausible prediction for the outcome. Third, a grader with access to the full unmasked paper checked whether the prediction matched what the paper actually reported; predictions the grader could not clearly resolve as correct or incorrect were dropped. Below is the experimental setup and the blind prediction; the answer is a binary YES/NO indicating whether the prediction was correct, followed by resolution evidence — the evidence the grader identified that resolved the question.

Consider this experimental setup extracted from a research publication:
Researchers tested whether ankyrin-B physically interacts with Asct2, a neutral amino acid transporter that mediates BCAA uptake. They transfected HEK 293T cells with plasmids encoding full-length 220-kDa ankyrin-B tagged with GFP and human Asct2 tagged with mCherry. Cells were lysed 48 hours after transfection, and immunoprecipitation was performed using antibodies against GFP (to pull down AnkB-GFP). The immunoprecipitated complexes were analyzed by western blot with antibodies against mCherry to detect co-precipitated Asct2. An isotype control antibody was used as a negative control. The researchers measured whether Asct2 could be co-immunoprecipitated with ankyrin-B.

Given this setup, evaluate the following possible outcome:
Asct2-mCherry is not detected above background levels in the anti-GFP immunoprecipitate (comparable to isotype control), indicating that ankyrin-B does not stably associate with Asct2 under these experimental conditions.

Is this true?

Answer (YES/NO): NO